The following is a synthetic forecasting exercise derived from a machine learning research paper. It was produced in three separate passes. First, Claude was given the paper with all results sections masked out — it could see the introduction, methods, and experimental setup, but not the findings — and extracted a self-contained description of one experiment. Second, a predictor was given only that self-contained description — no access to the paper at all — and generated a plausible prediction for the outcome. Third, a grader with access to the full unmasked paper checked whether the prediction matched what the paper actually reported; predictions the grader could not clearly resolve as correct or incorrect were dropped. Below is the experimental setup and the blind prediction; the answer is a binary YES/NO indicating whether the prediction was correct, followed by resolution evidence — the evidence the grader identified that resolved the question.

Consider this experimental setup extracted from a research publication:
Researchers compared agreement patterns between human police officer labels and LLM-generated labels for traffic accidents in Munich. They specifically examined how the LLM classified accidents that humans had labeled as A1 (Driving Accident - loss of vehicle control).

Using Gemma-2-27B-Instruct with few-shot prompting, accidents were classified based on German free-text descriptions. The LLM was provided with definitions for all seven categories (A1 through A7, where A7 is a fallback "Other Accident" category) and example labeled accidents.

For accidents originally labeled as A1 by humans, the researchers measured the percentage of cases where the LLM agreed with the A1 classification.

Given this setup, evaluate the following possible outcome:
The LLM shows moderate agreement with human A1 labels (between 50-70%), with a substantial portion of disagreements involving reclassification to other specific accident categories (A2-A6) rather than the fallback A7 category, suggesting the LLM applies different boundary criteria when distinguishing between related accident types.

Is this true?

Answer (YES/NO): NO